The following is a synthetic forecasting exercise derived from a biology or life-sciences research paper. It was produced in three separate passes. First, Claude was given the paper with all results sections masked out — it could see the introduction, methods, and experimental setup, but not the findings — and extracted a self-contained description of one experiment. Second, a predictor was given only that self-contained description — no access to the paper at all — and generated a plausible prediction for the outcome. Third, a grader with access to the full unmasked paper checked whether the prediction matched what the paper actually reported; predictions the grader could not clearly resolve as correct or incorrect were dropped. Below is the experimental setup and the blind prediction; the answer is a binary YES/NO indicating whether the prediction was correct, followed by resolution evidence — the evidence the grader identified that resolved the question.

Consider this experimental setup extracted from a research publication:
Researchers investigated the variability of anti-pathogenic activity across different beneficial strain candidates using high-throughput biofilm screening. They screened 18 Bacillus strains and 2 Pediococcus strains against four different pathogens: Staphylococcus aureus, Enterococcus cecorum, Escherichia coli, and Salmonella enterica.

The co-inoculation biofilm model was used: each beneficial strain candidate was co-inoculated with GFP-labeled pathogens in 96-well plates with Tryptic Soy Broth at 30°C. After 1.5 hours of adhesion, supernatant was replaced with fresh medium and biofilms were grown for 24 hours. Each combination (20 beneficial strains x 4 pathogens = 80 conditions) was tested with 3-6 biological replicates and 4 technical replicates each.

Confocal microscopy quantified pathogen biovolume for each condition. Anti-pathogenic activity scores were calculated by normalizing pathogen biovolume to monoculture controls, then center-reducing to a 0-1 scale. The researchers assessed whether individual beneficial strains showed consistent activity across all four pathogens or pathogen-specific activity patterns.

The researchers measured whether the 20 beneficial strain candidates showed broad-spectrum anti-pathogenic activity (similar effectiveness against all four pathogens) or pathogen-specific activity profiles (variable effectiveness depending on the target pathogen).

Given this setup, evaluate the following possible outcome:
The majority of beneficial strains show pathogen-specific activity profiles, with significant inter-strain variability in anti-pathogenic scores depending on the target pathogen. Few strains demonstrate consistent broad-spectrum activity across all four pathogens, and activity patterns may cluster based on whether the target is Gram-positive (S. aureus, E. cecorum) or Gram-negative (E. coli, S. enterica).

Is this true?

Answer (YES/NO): YES